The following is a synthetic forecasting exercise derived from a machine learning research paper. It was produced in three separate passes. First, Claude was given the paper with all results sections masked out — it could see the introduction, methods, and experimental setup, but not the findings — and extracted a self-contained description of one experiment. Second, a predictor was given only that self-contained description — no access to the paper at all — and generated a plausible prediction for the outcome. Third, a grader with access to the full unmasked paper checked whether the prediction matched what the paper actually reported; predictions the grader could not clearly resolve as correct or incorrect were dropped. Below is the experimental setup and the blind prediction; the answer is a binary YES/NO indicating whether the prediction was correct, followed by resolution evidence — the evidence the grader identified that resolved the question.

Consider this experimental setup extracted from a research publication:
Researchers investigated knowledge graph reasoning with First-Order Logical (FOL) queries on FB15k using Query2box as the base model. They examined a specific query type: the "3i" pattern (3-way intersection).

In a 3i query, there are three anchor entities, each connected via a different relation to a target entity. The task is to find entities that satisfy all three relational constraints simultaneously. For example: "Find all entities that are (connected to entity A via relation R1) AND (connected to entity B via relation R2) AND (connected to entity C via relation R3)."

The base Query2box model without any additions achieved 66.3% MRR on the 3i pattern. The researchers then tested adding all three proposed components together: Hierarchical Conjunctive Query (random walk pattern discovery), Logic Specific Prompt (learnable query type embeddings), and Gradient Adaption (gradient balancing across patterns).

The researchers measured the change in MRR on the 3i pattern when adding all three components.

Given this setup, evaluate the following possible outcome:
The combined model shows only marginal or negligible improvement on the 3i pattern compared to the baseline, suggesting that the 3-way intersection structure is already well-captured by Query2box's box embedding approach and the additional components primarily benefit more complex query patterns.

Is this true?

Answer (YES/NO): YES